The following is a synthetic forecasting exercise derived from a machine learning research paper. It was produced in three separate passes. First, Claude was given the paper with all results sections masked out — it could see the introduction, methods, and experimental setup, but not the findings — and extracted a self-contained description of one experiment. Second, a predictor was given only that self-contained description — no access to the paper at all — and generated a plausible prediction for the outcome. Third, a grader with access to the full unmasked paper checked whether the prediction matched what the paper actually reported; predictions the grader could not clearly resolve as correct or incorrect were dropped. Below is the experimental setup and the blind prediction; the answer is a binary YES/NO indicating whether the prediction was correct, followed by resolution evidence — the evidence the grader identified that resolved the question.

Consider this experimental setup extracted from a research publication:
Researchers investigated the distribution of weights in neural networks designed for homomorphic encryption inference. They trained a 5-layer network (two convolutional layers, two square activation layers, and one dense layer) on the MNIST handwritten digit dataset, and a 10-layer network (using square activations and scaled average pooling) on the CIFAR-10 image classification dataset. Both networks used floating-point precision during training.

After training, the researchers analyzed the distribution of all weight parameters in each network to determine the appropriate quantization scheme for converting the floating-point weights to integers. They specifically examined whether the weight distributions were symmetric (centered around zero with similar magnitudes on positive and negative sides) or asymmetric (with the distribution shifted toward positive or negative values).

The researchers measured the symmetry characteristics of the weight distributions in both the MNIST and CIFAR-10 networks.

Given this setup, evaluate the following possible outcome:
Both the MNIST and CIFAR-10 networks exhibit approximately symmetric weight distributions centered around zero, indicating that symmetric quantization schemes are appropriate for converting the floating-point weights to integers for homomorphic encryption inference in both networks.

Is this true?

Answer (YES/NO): YES